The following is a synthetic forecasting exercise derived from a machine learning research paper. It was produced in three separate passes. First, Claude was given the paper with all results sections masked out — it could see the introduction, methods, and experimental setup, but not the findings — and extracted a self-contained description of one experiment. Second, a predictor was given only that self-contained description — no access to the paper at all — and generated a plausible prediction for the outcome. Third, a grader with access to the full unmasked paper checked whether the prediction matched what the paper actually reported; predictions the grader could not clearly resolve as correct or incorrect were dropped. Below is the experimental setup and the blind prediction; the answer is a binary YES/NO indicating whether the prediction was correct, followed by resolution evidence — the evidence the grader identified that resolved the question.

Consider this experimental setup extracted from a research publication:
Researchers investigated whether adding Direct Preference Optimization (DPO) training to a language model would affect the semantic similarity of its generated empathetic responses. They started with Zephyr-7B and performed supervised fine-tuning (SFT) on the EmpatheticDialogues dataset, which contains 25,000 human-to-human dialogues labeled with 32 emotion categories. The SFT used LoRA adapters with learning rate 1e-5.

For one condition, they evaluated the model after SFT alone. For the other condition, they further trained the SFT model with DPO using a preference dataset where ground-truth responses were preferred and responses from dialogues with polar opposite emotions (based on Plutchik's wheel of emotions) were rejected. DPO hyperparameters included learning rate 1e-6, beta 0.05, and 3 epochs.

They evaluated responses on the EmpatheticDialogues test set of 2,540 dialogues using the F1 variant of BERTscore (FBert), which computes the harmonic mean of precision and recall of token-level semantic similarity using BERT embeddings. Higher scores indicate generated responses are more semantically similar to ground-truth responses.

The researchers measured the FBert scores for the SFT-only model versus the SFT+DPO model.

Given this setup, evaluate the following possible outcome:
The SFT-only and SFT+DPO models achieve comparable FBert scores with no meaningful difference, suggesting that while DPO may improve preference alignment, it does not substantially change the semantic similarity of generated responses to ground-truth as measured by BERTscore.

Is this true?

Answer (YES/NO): NO